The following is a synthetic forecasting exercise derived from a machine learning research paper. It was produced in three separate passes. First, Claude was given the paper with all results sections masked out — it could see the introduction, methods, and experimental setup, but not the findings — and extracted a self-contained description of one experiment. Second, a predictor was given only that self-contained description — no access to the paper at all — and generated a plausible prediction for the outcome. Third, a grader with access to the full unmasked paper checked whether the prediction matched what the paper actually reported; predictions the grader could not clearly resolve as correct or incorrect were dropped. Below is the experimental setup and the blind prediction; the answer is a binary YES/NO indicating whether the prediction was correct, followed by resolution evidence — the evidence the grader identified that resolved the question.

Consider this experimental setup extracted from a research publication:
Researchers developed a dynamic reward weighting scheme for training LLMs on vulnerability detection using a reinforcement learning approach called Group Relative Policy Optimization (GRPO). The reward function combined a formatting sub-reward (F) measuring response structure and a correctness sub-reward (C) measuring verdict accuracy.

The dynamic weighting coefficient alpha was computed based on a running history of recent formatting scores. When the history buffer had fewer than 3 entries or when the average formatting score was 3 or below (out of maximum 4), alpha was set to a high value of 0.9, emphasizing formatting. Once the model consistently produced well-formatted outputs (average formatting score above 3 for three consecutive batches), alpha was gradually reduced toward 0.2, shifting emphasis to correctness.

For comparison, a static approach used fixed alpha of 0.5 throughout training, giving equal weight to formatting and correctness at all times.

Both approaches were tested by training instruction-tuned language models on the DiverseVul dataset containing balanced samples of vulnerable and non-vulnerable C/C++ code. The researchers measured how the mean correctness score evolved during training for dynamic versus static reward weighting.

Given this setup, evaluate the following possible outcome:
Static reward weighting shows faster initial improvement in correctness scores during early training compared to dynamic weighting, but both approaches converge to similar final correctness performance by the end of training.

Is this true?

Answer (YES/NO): NO